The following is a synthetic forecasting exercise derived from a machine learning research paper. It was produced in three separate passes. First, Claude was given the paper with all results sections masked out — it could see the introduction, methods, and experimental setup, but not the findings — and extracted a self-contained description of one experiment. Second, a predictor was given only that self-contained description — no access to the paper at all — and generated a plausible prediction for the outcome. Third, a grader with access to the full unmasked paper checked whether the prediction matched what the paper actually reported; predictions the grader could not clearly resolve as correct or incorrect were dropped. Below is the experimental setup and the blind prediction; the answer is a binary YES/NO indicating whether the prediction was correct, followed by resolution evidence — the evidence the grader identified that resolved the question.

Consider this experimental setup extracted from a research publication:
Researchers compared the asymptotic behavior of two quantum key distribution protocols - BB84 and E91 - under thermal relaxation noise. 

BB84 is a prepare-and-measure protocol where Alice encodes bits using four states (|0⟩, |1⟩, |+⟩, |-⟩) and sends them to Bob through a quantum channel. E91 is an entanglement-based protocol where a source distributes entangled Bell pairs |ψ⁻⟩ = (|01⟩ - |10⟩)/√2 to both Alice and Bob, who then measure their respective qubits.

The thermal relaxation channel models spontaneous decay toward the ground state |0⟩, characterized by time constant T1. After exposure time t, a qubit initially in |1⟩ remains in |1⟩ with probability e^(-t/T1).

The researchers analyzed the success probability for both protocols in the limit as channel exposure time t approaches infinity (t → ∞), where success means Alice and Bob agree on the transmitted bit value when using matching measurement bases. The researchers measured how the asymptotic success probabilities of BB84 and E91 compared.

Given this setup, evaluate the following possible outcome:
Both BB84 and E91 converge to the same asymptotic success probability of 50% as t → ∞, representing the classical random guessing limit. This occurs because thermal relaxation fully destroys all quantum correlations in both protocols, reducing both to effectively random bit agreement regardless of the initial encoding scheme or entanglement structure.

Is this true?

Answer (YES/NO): NO